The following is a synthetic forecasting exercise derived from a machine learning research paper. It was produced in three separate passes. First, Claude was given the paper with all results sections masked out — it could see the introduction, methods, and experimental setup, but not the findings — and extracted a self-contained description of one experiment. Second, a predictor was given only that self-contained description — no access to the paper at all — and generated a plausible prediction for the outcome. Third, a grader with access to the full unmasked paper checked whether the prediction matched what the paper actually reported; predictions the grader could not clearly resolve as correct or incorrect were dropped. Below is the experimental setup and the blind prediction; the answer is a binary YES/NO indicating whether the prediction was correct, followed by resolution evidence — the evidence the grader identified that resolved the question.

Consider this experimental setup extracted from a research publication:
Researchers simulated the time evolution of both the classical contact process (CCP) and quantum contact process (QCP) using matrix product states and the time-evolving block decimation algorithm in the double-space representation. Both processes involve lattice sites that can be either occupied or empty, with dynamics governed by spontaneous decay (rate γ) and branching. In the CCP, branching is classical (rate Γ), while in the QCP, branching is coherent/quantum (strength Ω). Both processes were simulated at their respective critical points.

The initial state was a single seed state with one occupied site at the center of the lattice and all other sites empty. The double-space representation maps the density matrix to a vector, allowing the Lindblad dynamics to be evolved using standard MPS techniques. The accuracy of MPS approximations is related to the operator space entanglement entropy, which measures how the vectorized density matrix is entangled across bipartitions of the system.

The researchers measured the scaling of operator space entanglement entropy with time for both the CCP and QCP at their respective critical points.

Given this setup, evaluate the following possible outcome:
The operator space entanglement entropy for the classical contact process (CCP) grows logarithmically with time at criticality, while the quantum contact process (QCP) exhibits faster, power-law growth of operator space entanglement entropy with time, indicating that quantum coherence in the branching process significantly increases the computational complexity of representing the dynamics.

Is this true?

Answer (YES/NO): NO